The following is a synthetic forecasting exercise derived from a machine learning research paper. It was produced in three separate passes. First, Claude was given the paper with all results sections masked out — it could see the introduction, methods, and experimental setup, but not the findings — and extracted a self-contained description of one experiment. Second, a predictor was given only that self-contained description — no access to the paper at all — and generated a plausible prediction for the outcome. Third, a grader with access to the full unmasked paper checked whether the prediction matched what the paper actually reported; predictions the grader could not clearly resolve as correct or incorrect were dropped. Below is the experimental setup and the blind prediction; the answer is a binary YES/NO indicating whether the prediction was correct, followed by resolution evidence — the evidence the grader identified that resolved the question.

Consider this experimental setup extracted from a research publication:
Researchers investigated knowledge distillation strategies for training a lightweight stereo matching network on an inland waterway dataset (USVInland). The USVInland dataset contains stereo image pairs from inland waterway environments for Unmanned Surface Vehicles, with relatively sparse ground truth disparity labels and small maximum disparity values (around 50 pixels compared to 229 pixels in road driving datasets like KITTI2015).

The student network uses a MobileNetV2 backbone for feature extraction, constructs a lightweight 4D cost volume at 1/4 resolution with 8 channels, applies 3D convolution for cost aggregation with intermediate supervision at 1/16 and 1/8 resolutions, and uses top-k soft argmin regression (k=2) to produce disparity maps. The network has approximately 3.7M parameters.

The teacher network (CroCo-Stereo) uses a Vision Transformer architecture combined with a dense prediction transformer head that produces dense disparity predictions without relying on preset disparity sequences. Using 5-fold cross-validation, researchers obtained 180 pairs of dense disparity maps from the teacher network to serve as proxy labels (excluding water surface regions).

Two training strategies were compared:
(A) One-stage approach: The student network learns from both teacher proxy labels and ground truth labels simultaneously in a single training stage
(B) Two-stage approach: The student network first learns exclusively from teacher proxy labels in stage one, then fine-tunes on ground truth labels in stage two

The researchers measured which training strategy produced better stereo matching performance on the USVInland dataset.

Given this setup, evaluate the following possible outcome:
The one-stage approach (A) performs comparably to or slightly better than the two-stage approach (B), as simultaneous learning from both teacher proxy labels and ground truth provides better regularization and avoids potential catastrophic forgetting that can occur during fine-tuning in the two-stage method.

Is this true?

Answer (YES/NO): NO